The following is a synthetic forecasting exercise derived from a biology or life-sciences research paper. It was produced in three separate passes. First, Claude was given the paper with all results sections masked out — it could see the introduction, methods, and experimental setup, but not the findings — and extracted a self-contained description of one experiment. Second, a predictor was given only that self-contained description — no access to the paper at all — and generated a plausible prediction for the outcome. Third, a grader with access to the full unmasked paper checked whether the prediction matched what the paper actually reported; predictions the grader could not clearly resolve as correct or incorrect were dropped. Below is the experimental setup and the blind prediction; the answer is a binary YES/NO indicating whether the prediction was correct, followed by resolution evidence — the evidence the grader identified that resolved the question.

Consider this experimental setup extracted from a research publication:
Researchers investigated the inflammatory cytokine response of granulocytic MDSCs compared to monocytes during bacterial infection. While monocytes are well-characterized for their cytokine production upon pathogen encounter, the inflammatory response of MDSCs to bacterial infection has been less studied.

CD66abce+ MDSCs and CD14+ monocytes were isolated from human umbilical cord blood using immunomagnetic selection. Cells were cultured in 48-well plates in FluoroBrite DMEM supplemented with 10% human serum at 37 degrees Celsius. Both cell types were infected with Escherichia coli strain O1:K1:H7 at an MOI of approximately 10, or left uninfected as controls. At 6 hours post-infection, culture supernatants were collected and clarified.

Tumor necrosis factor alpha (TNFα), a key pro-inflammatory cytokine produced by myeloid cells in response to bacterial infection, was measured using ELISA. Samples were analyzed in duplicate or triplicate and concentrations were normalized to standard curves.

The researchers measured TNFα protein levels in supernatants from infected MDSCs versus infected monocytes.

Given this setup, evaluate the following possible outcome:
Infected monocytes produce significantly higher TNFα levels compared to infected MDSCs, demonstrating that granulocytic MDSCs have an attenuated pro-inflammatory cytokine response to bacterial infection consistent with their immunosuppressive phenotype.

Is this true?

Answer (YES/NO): YES